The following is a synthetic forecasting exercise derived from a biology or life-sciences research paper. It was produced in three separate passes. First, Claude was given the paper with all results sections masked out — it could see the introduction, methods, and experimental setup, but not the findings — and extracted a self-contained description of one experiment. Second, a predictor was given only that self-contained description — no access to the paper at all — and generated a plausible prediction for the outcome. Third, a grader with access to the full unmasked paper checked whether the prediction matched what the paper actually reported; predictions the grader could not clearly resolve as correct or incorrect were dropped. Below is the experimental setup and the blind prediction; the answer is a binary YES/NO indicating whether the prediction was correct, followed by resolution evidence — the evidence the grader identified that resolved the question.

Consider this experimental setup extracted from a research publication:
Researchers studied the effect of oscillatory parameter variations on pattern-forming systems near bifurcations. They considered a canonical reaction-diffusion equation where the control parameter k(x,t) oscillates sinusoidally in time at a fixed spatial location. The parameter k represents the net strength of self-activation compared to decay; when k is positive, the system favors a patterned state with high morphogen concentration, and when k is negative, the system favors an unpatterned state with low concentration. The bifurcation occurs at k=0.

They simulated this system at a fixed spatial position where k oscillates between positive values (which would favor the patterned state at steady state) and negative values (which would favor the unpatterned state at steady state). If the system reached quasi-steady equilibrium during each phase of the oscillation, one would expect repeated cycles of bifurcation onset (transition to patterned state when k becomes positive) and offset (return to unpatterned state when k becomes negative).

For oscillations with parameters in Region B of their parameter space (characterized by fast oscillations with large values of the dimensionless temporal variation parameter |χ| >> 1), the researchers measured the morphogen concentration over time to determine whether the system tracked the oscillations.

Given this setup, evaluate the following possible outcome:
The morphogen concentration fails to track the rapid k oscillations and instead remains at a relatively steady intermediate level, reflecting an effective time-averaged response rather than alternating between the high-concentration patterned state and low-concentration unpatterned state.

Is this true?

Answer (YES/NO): NO